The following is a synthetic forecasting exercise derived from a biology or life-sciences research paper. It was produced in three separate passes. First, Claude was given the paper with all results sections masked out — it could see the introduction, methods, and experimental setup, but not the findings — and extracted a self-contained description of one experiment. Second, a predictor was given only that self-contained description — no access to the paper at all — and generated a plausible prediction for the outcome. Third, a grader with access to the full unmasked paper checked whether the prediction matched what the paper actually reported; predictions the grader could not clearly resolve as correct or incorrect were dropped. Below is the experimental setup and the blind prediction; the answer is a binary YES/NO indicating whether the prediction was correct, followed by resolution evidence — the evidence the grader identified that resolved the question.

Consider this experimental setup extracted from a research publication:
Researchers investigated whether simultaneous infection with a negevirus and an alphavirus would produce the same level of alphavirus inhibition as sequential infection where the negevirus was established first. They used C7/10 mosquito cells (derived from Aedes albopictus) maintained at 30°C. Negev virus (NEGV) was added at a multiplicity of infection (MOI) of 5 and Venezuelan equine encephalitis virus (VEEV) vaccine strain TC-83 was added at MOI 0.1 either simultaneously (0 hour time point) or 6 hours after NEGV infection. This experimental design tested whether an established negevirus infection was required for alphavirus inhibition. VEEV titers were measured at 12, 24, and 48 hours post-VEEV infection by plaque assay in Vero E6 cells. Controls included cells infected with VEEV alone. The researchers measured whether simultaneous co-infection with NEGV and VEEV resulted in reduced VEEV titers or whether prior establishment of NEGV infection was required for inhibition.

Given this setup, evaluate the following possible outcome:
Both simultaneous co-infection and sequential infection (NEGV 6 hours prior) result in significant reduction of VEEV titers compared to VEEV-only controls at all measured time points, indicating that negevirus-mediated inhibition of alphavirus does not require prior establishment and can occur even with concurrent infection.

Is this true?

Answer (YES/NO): YES